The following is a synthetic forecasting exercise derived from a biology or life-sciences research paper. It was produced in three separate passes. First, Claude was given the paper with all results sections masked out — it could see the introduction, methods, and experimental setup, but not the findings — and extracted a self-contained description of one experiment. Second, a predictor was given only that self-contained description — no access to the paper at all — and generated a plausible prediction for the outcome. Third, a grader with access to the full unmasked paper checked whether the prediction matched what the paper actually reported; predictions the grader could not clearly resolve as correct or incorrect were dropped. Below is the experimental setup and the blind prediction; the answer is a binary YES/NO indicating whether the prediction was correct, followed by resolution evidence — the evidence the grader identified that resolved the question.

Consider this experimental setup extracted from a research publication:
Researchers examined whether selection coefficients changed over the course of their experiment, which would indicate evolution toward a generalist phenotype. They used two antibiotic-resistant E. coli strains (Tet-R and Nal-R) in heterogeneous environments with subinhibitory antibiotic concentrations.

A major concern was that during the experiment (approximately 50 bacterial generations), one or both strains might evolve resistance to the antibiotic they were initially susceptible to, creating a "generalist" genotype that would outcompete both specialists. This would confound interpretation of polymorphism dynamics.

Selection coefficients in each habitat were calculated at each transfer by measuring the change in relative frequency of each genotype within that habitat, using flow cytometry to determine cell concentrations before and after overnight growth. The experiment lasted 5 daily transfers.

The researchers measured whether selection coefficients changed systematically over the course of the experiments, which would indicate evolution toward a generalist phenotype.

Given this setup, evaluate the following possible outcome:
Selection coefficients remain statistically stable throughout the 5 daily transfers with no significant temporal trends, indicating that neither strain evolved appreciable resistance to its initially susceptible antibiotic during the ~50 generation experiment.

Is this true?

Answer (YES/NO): YES